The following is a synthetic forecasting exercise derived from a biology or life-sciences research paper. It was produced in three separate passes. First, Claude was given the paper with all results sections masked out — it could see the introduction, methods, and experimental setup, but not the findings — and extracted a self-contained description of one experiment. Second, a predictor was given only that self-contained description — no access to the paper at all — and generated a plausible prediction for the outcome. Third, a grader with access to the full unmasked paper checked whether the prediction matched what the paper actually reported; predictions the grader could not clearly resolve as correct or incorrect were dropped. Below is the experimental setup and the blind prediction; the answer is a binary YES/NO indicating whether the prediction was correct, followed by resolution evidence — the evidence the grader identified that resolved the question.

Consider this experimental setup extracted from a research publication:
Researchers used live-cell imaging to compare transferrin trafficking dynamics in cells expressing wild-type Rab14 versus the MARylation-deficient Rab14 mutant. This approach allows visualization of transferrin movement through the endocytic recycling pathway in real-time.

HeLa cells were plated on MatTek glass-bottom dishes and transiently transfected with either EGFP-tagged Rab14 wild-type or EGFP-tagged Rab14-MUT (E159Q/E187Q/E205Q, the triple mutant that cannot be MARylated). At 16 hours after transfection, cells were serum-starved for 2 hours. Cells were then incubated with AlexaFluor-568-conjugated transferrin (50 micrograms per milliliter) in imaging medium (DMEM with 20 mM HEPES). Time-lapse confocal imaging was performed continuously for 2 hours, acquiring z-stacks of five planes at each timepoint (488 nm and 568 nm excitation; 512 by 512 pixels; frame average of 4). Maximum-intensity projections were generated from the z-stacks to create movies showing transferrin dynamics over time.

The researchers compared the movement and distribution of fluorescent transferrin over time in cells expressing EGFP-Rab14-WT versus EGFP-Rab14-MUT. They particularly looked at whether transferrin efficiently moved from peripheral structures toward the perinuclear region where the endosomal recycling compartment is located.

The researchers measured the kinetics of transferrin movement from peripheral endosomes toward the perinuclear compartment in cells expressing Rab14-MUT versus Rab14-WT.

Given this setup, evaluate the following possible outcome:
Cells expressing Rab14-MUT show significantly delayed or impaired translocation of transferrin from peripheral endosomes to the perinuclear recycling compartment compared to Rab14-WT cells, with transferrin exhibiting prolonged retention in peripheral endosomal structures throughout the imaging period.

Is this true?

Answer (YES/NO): YES